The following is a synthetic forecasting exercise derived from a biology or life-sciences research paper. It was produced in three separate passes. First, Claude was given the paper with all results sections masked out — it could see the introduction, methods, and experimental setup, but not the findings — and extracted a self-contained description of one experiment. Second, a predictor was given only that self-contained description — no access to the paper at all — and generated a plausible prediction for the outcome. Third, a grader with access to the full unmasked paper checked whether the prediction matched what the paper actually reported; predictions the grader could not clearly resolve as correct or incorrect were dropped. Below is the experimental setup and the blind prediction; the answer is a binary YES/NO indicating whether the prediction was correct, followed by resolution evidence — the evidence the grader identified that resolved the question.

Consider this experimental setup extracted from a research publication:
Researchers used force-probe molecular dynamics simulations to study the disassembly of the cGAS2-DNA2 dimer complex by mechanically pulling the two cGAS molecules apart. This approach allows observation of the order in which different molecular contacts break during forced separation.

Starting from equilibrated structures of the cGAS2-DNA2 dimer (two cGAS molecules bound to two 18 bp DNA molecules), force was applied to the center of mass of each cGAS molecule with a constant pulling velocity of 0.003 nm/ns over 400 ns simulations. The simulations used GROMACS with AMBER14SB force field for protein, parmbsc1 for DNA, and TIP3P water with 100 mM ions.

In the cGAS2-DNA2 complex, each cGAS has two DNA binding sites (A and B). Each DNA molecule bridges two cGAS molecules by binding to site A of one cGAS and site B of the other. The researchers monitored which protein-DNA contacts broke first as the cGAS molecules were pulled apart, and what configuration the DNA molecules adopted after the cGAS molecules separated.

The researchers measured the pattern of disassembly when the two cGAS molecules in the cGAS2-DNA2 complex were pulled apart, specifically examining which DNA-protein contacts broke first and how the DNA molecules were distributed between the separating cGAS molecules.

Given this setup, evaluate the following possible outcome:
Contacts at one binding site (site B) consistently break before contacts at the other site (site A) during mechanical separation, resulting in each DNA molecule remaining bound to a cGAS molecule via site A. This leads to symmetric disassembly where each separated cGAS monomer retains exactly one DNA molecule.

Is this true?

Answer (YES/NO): NO